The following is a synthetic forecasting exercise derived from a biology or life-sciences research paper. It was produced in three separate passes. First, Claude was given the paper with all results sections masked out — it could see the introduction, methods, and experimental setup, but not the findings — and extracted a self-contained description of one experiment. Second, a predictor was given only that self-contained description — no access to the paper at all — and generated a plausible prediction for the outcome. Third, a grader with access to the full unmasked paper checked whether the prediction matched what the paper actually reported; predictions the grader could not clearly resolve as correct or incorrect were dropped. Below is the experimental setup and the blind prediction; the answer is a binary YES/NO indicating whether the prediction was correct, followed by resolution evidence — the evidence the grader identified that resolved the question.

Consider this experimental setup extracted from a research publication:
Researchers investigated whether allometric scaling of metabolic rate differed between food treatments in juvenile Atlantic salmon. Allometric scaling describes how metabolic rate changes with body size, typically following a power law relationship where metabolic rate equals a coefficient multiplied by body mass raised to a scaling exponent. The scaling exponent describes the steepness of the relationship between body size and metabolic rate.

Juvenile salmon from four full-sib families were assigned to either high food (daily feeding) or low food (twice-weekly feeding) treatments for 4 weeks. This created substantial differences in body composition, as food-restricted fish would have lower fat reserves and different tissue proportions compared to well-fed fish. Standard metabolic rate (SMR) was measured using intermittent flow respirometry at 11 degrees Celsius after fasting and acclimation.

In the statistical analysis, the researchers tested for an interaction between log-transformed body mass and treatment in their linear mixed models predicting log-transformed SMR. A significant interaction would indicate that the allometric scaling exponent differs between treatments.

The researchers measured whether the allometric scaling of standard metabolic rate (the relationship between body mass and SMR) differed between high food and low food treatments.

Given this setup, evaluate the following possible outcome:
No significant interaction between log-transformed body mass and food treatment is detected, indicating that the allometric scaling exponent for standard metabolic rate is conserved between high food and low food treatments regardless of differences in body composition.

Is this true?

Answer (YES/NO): NO